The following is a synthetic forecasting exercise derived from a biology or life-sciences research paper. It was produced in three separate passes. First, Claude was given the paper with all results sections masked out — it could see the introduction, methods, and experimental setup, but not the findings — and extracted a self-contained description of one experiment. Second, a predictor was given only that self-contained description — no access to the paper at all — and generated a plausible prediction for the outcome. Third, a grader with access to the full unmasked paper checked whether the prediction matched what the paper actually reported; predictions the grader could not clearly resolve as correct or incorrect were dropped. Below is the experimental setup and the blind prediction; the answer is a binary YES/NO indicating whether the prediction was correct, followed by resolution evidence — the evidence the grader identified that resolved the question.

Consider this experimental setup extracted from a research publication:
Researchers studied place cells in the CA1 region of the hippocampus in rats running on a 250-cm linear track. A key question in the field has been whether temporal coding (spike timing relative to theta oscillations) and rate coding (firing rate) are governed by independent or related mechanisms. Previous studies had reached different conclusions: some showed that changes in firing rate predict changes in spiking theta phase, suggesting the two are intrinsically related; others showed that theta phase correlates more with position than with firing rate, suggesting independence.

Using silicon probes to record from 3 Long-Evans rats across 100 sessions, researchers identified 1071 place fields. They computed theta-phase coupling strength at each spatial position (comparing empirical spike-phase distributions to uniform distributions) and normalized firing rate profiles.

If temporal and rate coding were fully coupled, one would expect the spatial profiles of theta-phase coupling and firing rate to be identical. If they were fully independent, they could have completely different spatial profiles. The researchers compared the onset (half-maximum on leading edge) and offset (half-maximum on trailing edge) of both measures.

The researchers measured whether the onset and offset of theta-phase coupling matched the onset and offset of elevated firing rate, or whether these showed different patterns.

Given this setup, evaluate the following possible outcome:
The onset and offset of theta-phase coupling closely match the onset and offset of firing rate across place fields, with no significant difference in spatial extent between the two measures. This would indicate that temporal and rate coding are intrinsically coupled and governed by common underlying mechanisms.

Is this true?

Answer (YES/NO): NO